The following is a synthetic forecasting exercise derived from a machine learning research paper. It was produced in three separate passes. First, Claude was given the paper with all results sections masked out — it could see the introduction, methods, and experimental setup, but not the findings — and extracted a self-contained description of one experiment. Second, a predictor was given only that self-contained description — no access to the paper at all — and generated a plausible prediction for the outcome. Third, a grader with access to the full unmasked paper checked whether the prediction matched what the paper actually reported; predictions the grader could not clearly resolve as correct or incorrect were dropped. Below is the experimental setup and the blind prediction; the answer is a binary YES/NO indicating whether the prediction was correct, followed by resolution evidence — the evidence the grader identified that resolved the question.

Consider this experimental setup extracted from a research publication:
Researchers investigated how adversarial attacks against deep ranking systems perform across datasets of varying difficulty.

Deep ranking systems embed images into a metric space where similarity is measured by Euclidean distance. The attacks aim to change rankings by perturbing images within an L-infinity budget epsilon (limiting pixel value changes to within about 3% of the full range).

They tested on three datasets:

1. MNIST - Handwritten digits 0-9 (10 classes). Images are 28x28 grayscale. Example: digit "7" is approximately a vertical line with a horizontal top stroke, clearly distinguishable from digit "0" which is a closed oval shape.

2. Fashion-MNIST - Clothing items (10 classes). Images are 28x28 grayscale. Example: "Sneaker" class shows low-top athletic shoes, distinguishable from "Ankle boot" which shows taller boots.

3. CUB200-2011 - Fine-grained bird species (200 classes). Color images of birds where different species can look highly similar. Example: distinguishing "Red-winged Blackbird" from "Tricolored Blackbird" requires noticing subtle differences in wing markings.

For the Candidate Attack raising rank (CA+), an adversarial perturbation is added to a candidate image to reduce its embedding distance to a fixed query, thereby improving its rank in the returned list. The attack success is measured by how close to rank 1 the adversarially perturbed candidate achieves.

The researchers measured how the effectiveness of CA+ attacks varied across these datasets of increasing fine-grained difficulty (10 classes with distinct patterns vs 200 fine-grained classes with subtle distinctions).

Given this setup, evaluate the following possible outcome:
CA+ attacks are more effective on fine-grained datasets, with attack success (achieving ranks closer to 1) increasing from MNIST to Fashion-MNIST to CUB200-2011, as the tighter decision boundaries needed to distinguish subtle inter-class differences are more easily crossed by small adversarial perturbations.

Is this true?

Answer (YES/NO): YES